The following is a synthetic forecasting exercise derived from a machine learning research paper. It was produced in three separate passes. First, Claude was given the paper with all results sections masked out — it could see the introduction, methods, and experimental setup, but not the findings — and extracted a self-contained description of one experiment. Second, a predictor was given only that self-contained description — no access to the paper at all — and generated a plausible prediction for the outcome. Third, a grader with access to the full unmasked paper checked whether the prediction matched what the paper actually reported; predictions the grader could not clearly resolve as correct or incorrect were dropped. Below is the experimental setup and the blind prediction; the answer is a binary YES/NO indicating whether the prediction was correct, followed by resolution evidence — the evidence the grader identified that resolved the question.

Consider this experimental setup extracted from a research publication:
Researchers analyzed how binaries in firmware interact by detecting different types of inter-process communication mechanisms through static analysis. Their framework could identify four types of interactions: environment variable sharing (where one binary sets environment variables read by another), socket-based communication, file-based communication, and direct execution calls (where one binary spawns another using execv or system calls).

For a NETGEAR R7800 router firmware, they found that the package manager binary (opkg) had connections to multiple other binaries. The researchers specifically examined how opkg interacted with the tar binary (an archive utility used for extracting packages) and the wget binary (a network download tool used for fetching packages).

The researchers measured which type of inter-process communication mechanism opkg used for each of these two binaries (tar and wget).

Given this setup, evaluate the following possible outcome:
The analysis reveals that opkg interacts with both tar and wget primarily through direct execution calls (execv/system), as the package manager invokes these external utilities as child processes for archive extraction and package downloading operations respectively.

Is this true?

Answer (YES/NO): NO